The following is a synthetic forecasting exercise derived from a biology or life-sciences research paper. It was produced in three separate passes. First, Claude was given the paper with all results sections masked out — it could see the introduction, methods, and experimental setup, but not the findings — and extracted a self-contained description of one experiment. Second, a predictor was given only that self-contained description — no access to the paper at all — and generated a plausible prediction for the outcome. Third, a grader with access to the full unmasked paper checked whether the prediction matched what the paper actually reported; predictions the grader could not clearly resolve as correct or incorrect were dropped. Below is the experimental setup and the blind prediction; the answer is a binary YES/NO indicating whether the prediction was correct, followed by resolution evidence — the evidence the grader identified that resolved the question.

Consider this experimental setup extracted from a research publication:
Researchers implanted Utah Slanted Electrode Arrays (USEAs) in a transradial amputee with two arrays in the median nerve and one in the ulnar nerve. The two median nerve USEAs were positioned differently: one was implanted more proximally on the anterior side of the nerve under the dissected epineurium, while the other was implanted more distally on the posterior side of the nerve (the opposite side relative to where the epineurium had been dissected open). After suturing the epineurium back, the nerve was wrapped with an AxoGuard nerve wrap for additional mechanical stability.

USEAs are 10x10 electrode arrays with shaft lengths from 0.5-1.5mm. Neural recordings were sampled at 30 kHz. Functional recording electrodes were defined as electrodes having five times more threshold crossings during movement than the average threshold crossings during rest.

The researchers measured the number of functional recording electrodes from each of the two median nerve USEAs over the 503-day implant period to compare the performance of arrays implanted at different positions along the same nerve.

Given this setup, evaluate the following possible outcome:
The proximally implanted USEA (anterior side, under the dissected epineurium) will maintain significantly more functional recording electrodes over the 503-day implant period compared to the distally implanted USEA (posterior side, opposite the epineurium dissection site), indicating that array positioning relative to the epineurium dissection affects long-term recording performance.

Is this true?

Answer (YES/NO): NO